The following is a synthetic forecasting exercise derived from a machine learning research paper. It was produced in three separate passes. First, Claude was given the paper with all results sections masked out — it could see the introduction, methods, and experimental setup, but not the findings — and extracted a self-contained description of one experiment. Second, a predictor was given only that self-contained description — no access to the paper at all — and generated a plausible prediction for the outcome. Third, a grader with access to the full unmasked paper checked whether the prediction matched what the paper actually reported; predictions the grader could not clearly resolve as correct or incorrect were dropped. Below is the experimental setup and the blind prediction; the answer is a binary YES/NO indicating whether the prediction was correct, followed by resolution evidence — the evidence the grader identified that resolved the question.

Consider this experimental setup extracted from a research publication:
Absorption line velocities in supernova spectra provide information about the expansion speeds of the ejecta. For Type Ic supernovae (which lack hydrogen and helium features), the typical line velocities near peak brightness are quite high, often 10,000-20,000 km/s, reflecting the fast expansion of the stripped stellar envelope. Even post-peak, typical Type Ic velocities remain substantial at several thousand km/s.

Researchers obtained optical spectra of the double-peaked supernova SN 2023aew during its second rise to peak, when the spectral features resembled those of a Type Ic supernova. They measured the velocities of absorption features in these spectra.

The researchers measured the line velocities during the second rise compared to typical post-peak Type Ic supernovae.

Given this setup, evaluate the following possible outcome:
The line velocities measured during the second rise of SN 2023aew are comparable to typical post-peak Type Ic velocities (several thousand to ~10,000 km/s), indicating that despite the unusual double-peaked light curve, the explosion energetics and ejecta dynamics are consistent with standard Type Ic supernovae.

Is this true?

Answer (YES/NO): NO